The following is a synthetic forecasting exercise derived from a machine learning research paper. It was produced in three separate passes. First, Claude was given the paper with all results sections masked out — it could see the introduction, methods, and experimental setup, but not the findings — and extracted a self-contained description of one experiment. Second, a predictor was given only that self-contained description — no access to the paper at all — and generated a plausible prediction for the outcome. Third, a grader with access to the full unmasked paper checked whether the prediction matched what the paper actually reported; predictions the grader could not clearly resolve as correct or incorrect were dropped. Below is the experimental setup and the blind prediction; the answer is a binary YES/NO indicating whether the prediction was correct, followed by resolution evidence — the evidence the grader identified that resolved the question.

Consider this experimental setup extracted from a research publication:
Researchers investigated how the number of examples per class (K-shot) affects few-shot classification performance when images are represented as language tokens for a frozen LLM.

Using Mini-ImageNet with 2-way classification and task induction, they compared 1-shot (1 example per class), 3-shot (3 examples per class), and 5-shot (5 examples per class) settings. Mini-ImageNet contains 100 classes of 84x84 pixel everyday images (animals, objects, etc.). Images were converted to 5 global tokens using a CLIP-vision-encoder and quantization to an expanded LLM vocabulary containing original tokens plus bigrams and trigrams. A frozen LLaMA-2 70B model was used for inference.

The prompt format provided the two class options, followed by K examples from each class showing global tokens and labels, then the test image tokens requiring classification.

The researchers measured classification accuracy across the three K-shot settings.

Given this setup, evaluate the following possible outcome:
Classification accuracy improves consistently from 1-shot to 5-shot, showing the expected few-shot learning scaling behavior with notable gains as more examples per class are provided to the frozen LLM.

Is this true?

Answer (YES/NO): YES